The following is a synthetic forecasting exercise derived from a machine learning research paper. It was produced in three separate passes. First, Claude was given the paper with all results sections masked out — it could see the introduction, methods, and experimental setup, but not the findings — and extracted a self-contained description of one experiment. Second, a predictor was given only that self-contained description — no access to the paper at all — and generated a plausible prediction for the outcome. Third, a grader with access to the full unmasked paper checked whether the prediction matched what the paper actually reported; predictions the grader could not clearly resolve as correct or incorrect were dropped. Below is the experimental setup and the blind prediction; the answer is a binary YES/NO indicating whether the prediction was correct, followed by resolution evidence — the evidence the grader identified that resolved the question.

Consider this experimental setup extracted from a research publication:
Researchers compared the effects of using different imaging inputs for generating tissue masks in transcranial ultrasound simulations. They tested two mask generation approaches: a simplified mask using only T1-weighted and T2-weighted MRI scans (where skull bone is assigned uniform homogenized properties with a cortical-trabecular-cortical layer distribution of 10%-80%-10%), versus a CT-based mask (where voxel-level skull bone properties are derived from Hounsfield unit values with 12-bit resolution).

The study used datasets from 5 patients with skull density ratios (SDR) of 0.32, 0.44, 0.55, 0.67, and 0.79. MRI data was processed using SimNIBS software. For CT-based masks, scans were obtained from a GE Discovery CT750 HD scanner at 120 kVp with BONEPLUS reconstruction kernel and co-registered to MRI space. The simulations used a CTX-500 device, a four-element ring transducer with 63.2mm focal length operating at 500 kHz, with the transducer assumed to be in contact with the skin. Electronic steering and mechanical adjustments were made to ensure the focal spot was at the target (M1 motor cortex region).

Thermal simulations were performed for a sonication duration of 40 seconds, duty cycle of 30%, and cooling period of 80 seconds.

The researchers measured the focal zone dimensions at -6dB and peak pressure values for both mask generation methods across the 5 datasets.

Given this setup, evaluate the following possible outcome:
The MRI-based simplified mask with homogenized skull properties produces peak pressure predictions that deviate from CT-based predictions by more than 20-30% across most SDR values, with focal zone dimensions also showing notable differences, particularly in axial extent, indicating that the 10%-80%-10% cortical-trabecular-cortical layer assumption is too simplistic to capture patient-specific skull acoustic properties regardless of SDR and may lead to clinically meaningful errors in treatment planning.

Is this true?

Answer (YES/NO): NO